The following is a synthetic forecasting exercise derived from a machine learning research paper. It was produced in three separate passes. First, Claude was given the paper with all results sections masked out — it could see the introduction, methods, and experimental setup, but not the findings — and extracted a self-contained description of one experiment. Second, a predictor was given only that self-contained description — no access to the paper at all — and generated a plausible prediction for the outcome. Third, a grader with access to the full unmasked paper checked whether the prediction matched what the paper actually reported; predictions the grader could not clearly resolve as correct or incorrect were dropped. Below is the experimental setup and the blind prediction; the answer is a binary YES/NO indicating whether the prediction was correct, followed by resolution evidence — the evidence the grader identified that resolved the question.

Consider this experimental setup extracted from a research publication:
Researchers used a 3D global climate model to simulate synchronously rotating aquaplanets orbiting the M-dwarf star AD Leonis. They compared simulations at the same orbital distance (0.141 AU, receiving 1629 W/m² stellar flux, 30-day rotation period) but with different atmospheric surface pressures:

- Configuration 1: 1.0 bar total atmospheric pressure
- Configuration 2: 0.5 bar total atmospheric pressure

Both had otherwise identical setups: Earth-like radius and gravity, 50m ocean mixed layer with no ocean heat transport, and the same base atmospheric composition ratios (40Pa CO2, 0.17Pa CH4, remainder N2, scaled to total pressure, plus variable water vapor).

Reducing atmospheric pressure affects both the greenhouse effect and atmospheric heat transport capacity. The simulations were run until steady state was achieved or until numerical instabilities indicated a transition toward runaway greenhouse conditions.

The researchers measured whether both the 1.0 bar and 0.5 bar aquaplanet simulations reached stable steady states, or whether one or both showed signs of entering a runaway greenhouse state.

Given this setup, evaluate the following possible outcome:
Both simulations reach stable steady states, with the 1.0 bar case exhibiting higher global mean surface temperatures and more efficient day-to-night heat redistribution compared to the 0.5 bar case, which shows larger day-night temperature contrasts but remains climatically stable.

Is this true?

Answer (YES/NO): NO